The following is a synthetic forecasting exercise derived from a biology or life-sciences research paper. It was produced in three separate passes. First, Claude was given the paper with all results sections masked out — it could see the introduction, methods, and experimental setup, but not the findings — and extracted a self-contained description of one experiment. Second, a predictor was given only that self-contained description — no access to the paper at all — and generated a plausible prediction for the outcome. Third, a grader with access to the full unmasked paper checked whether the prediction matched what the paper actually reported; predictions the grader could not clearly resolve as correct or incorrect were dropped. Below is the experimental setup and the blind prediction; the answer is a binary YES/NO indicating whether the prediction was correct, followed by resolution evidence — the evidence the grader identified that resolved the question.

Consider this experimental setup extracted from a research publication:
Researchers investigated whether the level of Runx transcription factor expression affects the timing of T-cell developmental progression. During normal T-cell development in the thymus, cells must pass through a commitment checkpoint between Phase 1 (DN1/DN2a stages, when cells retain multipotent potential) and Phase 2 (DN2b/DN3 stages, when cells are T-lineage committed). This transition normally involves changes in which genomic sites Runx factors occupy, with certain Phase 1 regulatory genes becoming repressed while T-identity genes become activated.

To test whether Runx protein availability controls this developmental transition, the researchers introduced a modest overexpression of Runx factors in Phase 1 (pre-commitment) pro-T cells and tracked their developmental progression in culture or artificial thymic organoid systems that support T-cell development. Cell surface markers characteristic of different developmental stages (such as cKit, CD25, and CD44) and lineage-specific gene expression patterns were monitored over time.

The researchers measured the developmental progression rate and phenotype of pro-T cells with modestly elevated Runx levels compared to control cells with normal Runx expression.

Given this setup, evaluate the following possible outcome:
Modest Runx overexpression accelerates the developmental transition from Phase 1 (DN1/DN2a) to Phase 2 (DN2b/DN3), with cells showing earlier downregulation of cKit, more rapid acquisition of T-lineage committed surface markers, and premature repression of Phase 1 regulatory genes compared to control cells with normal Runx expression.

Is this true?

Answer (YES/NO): NO